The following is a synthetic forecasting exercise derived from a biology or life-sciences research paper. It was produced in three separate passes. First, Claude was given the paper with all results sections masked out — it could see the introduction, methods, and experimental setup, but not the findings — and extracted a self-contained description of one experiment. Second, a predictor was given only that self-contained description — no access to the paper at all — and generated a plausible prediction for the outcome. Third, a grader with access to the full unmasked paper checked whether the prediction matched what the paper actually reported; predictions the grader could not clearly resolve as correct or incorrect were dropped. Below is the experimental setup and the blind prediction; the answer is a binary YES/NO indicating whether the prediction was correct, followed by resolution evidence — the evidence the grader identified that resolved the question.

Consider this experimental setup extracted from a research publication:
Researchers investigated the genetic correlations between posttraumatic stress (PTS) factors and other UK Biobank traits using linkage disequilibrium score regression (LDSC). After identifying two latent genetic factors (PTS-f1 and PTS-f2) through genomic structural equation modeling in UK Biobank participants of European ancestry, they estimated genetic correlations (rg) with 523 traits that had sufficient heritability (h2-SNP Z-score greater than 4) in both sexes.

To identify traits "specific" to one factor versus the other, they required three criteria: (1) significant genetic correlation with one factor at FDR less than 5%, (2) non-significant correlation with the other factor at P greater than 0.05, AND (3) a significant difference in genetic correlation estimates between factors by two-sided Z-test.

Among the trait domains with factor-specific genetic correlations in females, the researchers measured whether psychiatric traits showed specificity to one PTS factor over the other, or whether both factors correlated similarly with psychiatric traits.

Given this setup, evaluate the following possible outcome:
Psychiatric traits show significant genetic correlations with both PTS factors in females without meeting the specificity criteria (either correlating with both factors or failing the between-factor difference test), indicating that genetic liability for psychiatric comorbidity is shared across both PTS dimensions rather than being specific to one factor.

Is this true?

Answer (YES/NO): NO